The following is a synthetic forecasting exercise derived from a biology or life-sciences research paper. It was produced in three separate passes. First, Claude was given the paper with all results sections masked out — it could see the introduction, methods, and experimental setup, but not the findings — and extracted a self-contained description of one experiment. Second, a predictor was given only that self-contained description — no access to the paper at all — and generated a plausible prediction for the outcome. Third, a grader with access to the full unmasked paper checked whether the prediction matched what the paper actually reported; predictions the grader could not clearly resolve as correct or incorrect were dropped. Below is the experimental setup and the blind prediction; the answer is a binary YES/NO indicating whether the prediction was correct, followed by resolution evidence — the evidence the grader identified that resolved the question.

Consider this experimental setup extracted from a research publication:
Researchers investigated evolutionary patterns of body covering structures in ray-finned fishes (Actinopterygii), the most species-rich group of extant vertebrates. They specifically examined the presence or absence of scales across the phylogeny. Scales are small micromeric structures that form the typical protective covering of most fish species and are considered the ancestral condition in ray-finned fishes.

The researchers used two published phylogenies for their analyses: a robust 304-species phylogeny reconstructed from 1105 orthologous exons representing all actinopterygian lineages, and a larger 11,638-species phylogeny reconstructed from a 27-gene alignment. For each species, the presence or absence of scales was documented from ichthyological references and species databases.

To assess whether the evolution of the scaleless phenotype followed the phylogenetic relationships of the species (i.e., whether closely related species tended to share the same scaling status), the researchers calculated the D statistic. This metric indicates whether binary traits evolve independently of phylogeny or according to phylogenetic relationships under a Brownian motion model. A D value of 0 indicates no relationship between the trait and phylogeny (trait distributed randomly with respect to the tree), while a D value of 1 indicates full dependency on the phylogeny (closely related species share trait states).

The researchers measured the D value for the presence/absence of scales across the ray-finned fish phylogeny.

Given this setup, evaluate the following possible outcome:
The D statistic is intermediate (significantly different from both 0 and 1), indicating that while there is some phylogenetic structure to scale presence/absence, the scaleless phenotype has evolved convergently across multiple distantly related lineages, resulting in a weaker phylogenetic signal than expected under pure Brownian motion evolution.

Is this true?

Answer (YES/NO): NO